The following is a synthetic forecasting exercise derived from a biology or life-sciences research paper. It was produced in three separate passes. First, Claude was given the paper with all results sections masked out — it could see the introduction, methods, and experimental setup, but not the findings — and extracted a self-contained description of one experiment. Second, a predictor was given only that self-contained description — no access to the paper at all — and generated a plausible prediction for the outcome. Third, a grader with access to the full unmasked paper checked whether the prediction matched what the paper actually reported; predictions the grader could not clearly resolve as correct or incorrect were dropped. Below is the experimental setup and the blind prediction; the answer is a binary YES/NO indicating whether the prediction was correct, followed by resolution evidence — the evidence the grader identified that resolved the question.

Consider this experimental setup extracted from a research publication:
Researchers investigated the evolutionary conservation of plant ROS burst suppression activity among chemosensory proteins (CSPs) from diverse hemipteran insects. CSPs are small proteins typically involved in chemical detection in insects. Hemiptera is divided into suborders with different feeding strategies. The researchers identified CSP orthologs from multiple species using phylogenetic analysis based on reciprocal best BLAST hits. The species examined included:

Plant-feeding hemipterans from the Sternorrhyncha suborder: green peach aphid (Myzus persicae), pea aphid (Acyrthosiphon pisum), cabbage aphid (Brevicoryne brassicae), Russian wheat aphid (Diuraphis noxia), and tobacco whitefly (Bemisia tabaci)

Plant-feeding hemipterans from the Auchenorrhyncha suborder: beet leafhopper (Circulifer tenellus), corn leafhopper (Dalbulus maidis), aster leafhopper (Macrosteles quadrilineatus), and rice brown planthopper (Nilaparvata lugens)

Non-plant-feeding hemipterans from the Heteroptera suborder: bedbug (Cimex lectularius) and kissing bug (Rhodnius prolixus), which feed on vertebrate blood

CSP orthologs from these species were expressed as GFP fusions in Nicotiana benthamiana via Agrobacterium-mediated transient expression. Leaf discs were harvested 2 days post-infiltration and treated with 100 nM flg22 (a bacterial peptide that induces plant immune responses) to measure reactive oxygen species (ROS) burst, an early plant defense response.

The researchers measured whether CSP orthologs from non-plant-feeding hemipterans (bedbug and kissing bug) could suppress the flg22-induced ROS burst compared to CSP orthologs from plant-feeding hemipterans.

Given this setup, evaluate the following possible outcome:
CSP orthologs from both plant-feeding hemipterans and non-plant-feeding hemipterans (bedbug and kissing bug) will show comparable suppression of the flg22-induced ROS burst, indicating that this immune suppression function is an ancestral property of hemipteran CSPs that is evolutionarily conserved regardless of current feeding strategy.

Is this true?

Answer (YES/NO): NO